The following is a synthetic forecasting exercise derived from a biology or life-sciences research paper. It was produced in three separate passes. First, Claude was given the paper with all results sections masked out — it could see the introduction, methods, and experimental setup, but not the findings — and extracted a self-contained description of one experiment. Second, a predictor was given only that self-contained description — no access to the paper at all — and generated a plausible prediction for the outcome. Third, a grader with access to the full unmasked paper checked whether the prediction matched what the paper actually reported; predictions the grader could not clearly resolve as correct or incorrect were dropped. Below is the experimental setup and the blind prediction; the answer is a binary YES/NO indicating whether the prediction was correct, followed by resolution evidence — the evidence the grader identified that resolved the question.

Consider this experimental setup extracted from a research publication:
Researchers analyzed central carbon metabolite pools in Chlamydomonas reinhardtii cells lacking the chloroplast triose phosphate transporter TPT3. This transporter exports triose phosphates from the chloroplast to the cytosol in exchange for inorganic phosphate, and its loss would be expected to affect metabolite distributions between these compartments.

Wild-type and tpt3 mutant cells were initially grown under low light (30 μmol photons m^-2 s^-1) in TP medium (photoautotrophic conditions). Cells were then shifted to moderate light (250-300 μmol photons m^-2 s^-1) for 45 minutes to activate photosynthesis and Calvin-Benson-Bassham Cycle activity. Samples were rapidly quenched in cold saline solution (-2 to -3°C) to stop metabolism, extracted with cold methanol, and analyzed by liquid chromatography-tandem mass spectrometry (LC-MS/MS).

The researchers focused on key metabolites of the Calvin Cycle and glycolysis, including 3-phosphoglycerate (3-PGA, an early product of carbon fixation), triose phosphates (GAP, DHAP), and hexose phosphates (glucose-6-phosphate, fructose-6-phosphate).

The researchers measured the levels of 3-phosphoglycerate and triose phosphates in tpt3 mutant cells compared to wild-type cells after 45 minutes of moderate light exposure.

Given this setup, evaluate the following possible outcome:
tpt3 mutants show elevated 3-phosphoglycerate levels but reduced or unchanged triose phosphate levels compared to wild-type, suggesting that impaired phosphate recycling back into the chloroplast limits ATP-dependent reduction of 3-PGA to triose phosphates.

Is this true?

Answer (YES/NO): NO